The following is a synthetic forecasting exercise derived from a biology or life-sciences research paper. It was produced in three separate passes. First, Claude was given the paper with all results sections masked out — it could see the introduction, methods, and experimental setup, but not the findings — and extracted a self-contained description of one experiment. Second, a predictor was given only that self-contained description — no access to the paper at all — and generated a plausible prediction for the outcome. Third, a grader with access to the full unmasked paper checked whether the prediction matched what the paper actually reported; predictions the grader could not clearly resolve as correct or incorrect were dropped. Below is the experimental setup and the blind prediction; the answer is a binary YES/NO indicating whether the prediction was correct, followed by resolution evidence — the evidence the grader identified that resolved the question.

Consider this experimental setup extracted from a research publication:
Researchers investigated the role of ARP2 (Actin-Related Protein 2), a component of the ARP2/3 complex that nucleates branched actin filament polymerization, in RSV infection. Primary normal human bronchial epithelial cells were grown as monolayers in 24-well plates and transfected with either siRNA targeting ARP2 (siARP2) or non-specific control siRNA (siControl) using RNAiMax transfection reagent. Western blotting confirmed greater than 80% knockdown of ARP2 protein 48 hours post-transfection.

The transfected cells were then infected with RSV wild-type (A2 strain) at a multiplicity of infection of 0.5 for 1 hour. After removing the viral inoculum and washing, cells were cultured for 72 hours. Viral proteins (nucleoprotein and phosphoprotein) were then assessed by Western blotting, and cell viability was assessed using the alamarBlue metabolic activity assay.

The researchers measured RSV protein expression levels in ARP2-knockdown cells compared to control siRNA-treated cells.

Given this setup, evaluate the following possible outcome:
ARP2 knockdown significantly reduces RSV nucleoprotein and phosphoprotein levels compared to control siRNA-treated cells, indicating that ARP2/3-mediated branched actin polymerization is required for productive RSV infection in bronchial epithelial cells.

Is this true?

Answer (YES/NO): NO